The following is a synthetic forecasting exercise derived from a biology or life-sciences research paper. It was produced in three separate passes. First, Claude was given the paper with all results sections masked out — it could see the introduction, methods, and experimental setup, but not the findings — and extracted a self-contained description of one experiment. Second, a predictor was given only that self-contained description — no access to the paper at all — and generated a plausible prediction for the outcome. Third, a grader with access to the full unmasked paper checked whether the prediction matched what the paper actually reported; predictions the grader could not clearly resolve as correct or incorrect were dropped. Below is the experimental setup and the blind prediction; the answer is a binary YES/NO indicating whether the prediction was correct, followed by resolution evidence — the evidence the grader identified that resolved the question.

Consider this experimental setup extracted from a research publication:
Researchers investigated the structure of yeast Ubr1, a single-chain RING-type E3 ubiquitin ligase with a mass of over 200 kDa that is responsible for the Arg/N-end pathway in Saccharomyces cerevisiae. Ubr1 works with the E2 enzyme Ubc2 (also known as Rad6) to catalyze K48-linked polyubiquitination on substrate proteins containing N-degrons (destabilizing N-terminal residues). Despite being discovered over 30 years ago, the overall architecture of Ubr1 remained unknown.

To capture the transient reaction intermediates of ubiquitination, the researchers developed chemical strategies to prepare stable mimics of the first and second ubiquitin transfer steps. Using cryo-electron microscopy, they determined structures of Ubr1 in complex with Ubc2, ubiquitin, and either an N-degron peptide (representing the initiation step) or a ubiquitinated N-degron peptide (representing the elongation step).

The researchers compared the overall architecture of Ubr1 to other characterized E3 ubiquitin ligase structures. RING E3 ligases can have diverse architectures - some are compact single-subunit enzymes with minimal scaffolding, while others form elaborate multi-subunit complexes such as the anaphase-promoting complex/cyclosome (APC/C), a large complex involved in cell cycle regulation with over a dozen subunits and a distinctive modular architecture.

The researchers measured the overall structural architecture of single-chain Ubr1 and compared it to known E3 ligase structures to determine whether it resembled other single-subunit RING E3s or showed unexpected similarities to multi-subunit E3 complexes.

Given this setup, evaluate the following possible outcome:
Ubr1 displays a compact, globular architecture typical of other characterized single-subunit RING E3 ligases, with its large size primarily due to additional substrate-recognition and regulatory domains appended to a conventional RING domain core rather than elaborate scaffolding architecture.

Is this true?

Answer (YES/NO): NO